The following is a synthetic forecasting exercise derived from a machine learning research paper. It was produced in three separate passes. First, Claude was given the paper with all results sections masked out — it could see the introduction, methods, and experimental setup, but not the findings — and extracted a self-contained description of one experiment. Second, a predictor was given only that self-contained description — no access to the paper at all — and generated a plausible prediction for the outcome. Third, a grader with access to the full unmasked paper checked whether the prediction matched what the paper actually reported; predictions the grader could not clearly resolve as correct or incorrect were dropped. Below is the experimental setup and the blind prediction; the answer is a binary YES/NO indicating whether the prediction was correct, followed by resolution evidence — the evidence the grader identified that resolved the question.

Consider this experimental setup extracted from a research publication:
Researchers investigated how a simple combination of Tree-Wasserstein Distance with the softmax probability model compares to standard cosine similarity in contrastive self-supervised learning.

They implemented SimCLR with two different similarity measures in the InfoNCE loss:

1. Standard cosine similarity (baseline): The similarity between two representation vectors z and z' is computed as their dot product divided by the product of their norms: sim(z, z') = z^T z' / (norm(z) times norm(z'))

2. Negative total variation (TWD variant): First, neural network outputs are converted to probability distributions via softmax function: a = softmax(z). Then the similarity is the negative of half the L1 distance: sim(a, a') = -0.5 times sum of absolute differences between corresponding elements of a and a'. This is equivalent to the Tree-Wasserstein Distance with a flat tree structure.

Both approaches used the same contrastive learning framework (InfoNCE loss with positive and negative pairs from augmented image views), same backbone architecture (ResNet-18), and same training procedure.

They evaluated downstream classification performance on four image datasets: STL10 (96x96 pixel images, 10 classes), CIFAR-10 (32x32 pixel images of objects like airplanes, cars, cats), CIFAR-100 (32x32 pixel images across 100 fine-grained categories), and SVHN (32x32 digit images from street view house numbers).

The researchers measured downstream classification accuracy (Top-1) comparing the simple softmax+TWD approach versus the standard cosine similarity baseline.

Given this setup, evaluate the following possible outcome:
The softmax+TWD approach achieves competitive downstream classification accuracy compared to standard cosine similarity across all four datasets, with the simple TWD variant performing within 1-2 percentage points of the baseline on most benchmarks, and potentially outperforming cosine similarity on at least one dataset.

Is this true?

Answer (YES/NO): NO